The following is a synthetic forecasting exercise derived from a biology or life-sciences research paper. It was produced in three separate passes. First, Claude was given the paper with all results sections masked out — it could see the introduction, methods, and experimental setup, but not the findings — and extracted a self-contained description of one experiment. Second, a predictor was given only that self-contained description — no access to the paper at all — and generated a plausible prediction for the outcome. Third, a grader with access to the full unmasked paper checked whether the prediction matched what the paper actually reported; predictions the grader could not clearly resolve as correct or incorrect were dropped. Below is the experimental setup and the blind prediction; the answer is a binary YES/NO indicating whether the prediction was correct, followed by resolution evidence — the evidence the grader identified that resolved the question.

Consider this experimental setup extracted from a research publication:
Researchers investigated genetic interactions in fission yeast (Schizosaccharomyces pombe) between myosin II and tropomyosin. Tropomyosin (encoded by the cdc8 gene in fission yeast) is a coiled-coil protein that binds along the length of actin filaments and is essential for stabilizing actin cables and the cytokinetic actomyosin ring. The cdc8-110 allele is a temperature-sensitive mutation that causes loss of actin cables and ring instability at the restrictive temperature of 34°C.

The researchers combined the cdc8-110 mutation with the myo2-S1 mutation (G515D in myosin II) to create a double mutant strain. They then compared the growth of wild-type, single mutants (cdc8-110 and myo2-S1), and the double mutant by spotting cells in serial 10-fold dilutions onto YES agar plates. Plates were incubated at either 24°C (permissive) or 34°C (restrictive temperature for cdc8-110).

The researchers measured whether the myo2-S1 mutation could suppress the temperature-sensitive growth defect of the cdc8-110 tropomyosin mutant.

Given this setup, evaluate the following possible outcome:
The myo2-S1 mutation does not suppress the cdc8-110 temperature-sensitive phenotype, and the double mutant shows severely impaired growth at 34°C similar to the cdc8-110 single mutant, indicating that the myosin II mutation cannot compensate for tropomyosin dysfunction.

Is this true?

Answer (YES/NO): NO